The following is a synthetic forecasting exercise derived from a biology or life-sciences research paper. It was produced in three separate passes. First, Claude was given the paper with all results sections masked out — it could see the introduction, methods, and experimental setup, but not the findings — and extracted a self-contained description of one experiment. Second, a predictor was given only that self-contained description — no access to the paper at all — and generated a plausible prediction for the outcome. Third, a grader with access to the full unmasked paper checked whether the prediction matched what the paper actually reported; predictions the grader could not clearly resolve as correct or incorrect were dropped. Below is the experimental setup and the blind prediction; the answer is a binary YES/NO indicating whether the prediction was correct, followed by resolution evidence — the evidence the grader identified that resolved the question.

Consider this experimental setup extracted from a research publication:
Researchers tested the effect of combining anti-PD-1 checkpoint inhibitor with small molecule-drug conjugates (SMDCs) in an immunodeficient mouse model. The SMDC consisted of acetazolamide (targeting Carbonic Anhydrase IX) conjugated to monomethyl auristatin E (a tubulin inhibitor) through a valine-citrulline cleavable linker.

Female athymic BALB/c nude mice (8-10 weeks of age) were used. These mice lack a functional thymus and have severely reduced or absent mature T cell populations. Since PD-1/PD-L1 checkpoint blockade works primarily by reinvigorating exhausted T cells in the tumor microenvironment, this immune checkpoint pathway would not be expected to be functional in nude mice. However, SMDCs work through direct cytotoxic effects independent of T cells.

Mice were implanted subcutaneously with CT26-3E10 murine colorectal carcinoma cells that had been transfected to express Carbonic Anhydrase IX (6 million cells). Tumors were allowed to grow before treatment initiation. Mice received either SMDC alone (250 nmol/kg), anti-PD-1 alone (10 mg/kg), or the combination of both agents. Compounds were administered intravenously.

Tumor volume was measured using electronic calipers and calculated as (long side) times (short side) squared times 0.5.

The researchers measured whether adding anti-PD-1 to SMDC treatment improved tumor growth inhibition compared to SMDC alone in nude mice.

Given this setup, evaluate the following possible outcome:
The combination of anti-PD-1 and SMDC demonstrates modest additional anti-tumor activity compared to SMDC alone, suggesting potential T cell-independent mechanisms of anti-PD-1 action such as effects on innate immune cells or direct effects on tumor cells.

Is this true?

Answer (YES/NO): NO